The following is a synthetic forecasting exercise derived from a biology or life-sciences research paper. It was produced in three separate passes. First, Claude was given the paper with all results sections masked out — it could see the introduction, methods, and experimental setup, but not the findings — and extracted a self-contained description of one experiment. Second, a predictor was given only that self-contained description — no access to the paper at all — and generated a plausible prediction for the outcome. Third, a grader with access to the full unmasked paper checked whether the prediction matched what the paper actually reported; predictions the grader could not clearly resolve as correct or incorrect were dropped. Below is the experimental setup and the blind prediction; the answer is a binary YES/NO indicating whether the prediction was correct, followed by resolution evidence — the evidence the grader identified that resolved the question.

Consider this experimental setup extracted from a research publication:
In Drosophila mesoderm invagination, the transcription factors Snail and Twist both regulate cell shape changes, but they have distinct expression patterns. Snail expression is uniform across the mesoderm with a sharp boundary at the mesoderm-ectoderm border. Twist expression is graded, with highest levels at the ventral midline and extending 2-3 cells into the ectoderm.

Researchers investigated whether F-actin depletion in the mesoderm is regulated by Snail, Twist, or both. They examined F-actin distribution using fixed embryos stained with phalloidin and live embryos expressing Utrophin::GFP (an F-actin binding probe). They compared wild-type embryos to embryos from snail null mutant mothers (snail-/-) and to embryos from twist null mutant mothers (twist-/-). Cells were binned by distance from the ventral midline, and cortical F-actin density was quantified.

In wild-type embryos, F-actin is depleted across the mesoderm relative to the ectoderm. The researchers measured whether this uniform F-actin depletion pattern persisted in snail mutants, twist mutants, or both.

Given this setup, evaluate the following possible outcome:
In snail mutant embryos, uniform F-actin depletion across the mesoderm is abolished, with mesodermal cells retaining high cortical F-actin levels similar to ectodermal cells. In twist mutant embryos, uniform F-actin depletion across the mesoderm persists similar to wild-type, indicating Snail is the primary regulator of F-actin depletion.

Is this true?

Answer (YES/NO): NO